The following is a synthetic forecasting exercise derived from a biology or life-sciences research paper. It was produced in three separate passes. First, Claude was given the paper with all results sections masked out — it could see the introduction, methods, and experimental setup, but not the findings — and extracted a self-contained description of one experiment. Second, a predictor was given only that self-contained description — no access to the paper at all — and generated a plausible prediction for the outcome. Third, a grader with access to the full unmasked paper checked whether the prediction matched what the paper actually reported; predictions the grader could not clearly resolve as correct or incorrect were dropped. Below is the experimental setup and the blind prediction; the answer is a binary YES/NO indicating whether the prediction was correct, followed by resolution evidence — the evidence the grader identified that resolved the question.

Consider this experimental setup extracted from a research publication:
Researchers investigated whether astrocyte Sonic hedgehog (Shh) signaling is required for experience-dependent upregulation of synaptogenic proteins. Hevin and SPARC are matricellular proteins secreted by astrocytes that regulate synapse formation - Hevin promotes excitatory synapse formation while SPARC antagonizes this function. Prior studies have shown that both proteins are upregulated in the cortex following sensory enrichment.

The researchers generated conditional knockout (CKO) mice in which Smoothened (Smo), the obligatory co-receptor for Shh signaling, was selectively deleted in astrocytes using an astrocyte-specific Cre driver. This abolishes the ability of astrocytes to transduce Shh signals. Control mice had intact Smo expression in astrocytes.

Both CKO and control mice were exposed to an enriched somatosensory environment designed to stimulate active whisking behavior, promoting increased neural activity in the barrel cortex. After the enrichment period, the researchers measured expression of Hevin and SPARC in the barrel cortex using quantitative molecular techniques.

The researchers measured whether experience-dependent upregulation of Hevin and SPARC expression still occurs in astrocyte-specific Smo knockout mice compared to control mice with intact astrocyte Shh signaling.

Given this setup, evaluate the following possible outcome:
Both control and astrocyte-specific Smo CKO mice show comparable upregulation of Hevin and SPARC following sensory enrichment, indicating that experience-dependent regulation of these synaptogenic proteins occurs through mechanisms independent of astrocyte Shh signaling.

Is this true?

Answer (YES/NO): NO